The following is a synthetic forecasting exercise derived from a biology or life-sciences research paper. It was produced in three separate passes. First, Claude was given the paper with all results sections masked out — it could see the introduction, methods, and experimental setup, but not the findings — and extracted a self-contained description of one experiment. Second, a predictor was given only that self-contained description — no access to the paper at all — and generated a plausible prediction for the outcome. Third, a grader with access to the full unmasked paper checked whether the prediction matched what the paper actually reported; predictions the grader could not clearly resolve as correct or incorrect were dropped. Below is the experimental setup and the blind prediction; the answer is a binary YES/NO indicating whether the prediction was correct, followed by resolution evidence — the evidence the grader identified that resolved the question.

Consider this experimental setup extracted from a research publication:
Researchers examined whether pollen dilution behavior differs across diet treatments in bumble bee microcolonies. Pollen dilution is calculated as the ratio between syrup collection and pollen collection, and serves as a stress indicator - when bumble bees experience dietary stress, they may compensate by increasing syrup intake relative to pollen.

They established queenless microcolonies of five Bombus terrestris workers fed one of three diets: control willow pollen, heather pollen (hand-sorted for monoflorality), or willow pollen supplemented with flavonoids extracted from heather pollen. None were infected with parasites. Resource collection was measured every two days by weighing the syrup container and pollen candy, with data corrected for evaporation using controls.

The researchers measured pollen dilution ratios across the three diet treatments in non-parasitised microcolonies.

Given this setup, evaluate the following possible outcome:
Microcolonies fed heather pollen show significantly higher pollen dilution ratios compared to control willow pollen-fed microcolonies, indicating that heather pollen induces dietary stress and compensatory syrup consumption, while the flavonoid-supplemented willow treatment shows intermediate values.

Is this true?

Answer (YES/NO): NO